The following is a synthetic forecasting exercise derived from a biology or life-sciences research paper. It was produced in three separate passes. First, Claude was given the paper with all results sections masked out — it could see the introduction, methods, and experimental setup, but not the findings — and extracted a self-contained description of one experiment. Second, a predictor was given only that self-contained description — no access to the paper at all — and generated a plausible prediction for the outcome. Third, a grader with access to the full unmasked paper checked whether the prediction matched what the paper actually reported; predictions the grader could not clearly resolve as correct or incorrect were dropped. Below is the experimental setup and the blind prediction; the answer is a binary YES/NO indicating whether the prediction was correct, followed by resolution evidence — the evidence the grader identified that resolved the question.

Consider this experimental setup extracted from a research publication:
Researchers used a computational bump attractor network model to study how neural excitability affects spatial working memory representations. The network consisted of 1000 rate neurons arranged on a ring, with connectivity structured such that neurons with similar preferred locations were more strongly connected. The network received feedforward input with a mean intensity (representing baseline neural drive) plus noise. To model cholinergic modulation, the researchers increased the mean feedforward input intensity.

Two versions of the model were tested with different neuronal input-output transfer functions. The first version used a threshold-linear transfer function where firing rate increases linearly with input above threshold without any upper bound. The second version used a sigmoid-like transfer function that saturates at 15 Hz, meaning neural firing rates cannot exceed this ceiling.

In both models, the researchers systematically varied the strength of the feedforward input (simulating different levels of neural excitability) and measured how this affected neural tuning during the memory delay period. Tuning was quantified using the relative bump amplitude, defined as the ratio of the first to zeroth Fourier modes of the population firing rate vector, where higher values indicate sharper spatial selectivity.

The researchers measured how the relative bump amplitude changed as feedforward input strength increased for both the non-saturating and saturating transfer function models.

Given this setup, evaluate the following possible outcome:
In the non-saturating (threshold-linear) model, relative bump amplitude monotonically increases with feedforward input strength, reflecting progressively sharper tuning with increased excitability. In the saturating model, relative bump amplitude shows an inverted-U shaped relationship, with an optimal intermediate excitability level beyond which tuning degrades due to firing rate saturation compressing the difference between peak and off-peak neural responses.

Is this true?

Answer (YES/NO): YES